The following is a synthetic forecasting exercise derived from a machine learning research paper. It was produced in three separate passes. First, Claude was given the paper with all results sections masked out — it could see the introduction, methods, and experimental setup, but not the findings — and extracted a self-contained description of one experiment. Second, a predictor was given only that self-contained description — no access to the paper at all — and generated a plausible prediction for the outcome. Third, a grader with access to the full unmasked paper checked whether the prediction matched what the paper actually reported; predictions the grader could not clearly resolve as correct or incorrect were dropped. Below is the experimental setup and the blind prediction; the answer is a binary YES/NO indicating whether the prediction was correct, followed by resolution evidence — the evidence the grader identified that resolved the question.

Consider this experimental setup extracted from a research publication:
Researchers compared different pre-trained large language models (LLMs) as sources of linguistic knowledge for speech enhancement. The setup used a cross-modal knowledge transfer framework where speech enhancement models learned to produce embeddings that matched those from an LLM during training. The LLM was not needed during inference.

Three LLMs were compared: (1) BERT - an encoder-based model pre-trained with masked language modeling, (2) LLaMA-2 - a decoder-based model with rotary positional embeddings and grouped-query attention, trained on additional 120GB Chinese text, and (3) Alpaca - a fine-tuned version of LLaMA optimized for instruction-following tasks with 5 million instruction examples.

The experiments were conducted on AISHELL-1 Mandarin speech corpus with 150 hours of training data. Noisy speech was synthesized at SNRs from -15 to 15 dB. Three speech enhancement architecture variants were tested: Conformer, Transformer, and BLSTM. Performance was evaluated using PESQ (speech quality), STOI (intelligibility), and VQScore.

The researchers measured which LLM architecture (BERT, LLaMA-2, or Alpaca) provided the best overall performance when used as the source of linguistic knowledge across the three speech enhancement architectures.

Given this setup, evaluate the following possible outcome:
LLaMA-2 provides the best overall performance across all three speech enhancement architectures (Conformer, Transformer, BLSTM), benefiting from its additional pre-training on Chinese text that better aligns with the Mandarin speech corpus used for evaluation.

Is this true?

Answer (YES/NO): NO